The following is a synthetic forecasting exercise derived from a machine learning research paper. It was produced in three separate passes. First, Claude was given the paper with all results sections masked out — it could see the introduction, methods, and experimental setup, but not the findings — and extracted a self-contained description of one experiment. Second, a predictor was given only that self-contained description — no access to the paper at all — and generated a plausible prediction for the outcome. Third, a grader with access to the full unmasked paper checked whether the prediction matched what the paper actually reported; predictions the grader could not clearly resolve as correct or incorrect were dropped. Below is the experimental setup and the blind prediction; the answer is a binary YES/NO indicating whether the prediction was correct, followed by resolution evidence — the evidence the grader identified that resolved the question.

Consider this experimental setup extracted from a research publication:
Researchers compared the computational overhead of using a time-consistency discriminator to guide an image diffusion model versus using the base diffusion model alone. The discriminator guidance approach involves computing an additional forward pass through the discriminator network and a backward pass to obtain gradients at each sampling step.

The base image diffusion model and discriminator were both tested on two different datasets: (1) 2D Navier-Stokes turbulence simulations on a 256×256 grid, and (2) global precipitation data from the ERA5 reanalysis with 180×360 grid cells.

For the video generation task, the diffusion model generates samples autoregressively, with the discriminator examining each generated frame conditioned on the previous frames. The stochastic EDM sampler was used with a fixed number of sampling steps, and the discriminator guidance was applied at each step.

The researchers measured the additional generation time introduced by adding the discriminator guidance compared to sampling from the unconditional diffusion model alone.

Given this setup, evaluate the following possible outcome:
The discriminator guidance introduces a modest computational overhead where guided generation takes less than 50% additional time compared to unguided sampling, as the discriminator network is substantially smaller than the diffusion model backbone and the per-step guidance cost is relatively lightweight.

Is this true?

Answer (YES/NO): YES